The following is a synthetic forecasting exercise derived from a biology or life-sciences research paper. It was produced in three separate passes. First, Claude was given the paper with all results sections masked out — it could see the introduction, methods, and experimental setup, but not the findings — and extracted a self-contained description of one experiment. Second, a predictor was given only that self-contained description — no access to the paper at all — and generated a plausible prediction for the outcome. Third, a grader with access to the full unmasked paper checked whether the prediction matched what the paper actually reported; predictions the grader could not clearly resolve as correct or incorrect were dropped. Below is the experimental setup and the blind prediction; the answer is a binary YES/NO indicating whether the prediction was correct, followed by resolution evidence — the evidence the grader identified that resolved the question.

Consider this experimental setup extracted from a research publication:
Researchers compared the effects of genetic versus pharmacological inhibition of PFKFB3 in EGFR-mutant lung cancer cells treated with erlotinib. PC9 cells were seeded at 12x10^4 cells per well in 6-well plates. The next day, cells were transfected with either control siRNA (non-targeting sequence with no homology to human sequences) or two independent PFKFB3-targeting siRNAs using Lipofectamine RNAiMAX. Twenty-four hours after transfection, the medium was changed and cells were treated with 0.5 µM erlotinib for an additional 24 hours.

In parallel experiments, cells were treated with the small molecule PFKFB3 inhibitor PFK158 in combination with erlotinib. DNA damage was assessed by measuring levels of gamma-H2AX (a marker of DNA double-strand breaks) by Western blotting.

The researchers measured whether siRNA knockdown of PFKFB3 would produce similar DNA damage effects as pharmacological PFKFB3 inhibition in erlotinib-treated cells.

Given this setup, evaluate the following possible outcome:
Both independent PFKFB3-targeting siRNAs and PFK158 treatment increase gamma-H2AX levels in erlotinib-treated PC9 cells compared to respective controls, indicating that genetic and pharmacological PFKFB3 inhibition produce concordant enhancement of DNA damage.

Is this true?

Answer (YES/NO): NO